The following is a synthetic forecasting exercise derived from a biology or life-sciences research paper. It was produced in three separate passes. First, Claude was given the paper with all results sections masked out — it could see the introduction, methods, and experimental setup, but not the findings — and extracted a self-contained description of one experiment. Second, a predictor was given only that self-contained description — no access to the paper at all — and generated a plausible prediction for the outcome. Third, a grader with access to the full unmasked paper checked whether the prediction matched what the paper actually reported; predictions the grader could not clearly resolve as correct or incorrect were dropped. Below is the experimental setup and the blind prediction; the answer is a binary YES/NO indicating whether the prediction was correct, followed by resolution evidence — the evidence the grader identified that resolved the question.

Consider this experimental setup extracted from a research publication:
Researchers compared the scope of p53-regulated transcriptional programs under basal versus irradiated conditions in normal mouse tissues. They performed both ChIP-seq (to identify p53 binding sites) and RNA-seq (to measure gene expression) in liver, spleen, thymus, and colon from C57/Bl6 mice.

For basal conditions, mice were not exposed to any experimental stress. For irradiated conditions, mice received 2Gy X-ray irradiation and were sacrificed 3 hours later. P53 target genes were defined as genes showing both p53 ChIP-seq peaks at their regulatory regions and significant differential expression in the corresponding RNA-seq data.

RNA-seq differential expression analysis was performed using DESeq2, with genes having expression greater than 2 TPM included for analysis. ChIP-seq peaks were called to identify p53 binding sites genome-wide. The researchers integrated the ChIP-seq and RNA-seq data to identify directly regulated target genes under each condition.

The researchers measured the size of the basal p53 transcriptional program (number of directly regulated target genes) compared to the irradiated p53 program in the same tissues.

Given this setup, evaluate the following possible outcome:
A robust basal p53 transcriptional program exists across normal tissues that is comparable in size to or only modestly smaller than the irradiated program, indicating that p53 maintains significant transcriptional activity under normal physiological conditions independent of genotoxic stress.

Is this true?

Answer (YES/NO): NO